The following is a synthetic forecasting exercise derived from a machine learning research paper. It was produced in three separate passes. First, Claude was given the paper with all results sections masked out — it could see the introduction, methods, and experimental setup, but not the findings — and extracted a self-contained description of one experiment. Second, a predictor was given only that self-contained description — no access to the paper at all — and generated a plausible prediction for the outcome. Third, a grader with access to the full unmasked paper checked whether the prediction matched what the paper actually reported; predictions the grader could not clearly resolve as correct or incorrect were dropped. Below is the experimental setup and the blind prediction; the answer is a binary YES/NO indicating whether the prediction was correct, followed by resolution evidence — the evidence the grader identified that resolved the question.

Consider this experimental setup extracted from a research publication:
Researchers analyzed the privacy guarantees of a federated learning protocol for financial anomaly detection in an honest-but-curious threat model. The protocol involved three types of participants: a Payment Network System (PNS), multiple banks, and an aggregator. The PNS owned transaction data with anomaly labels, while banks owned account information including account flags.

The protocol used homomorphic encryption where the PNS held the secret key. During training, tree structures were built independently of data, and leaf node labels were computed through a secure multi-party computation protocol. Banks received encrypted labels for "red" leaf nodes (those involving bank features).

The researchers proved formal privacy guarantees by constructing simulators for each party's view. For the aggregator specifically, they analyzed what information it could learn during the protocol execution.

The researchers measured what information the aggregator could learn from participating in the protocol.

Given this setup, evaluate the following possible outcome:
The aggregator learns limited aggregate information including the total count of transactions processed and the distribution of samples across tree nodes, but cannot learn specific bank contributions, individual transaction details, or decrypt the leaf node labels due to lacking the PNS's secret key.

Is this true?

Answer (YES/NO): NO